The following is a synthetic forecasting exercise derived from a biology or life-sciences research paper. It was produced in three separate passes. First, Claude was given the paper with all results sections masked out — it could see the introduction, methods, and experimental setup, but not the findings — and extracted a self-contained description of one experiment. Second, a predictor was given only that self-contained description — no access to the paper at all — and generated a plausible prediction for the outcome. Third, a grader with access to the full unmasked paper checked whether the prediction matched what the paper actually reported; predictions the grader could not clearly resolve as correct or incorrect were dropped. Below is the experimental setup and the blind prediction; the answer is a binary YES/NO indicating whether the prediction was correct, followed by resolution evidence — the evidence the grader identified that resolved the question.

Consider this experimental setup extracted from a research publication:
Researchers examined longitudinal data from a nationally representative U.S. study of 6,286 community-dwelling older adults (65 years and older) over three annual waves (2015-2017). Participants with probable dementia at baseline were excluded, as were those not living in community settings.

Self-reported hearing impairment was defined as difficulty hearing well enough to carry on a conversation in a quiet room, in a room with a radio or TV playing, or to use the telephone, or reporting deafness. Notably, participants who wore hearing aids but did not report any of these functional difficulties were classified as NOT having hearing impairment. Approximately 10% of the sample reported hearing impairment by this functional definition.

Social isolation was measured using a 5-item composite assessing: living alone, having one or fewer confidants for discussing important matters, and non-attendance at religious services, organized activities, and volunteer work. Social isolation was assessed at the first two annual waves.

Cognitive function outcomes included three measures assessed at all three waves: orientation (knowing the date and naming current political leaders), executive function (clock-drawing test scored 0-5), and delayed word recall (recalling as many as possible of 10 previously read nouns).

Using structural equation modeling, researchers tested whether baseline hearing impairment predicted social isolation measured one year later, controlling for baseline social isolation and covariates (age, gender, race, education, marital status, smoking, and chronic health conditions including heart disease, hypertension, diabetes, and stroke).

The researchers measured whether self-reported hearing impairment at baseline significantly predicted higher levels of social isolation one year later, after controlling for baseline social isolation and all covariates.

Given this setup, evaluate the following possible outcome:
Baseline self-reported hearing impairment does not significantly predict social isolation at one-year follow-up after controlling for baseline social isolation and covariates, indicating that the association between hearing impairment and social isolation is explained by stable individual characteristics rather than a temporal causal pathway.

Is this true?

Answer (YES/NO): YES